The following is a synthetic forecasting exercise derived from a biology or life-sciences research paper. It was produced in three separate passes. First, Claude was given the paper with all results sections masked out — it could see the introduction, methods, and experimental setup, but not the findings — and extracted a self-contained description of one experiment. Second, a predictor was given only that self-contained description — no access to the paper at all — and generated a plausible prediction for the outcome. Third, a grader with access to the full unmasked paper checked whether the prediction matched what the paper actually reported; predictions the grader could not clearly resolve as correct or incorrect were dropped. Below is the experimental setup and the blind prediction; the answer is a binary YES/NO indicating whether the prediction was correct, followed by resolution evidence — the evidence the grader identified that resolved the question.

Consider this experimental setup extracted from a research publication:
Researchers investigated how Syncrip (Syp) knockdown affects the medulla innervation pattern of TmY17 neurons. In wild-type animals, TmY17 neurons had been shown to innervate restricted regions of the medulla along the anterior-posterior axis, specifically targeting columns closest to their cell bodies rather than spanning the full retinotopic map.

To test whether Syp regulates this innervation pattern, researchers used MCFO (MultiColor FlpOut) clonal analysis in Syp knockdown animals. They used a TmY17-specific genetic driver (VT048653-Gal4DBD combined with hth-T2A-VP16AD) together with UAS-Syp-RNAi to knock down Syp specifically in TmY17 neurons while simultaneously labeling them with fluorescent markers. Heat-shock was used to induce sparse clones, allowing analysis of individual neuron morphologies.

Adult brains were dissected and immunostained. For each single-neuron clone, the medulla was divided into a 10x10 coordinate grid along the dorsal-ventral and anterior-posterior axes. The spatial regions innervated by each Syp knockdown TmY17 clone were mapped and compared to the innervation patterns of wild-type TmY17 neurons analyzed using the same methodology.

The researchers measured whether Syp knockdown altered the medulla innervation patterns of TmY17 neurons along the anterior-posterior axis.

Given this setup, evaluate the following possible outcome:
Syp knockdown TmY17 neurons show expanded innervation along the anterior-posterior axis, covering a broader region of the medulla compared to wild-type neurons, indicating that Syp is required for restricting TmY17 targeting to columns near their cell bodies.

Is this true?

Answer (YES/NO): YES